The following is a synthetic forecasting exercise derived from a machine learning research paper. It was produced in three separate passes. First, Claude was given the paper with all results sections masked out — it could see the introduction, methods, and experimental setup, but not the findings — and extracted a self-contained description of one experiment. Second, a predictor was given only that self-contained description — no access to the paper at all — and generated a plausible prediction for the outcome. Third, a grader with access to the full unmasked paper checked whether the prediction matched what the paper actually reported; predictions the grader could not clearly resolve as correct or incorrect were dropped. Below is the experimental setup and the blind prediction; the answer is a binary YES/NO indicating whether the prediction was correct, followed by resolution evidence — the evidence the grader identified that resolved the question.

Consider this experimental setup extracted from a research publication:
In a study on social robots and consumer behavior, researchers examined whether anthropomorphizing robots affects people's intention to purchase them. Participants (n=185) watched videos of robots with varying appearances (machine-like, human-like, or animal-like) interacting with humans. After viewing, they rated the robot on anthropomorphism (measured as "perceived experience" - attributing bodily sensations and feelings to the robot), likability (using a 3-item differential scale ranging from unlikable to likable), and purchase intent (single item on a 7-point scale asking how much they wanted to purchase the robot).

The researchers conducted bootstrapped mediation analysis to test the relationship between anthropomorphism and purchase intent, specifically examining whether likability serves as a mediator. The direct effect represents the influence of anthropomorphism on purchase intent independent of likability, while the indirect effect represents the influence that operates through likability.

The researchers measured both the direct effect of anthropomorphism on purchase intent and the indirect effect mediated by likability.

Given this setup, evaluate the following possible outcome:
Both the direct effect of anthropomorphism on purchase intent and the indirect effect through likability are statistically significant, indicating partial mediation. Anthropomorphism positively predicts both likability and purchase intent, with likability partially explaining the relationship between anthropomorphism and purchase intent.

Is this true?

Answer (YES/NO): YES